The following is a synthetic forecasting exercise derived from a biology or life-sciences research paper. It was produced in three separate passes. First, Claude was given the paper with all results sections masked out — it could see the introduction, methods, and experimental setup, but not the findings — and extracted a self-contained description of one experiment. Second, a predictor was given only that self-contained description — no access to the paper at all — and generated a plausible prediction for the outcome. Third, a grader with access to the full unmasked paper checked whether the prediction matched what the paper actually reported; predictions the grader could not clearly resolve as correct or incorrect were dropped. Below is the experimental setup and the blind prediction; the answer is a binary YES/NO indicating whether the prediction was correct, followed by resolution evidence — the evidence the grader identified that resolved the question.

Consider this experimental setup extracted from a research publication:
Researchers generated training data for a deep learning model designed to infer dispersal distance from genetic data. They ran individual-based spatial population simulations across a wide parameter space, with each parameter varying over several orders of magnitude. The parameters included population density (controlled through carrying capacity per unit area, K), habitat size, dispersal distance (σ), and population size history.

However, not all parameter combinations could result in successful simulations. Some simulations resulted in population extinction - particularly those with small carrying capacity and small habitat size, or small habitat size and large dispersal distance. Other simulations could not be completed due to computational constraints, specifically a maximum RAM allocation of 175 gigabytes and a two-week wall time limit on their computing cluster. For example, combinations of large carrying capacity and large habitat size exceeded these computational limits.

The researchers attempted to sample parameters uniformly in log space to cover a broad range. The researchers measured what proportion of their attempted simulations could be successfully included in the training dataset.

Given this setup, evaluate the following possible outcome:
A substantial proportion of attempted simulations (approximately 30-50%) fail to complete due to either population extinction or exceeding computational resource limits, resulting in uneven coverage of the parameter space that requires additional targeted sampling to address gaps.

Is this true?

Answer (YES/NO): NO